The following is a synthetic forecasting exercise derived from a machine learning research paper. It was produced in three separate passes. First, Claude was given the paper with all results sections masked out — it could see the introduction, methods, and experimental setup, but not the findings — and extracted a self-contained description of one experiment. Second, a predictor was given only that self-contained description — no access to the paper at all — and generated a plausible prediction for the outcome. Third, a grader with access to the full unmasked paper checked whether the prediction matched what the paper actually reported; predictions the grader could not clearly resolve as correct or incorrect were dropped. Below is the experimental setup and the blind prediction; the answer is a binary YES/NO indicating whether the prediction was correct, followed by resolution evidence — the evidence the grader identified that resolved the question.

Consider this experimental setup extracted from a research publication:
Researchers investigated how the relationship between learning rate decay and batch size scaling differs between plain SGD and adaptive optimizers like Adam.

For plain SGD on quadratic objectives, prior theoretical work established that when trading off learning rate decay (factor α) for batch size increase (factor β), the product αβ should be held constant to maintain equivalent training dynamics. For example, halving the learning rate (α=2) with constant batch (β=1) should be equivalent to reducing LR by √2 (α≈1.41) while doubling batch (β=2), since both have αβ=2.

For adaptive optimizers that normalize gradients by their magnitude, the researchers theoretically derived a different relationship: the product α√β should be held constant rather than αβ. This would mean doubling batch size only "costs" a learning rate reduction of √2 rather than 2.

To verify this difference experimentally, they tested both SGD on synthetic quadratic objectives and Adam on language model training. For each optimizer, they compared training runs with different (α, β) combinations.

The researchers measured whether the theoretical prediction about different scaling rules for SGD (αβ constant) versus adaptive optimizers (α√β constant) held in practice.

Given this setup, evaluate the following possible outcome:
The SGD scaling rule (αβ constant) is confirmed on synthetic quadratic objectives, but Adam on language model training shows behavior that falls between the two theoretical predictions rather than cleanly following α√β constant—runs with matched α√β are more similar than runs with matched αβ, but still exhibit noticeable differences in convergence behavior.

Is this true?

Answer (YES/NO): NO